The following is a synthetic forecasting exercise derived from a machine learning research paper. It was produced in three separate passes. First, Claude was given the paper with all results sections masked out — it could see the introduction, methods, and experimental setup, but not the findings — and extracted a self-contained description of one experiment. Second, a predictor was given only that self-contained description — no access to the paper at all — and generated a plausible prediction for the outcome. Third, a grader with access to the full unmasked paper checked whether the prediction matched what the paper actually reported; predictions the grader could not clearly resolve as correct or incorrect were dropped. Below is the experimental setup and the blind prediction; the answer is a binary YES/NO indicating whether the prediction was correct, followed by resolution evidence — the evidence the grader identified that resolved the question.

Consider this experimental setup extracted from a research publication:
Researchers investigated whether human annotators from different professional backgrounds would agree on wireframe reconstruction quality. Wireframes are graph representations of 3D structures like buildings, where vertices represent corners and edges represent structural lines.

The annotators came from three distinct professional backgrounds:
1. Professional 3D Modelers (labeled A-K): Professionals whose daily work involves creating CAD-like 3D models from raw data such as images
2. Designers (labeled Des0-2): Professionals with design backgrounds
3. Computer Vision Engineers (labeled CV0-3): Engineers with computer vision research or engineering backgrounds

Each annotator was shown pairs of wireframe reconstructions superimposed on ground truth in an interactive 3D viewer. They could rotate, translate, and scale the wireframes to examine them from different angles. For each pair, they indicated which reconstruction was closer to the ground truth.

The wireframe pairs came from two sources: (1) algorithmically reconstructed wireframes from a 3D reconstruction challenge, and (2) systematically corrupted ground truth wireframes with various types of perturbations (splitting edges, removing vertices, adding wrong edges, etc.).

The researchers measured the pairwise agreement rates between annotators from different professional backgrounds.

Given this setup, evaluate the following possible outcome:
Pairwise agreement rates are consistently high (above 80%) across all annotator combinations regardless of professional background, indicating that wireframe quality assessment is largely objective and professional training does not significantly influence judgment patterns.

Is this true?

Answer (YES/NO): NO